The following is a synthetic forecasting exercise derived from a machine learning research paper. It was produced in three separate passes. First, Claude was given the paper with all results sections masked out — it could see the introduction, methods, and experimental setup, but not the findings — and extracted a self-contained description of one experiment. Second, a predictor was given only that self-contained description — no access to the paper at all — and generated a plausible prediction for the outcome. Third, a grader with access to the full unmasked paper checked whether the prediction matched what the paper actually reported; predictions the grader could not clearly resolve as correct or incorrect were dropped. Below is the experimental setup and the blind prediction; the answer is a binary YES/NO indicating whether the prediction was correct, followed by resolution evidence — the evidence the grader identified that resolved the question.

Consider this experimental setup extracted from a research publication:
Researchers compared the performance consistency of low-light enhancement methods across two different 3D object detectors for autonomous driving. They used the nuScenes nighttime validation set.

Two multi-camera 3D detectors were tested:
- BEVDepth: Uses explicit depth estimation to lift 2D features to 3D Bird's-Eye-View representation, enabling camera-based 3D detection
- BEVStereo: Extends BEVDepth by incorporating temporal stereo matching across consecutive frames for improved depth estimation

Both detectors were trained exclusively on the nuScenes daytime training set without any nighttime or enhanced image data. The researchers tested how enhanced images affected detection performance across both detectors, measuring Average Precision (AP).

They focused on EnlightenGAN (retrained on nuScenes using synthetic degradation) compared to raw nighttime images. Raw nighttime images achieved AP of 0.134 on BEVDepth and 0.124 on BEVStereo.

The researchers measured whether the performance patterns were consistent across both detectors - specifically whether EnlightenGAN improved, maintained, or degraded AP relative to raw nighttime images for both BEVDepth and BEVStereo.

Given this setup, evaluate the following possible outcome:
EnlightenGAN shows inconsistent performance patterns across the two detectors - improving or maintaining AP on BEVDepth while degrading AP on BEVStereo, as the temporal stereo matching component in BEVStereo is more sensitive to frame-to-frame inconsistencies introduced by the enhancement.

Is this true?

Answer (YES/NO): NO